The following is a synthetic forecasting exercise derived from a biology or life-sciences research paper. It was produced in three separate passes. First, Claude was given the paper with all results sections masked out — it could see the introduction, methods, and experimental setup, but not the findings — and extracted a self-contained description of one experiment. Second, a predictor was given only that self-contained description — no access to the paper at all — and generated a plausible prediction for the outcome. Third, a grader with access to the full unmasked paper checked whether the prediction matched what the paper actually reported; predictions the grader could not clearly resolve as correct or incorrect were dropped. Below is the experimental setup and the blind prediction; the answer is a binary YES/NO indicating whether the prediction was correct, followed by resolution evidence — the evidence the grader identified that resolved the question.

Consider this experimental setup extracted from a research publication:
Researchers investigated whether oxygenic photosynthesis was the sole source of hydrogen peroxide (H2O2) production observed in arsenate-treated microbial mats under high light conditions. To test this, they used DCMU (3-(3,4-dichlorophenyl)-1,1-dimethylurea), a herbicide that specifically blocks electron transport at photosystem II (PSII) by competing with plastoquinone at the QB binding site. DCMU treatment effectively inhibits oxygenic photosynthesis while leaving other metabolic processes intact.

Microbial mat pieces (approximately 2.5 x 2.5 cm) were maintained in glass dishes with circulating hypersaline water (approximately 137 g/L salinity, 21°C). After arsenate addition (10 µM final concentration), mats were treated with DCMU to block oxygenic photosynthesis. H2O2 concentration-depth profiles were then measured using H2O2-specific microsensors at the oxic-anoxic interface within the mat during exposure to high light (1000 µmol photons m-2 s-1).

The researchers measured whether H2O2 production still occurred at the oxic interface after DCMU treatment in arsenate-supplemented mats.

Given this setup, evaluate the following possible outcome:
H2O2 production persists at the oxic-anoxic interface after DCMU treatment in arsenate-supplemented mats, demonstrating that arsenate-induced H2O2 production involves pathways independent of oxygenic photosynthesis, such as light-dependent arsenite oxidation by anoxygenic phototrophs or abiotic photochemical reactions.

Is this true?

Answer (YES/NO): YES